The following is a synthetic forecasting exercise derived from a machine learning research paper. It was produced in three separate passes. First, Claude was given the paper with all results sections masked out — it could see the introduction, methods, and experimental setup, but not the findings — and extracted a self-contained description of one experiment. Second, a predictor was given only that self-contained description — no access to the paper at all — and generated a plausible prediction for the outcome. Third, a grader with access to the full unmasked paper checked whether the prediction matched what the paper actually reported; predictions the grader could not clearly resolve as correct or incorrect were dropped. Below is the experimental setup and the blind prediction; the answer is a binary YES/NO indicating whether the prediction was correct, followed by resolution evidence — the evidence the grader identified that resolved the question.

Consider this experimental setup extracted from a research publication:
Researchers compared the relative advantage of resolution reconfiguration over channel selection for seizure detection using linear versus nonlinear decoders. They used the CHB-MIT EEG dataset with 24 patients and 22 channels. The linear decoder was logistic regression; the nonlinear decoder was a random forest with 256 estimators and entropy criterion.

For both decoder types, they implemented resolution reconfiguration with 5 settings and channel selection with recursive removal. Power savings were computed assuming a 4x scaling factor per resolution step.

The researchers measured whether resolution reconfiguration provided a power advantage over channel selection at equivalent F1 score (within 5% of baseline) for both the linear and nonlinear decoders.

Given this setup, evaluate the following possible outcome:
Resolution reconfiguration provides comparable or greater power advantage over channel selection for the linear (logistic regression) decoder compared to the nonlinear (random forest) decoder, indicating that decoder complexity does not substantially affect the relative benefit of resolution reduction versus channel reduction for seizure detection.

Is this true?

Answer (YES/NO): NO